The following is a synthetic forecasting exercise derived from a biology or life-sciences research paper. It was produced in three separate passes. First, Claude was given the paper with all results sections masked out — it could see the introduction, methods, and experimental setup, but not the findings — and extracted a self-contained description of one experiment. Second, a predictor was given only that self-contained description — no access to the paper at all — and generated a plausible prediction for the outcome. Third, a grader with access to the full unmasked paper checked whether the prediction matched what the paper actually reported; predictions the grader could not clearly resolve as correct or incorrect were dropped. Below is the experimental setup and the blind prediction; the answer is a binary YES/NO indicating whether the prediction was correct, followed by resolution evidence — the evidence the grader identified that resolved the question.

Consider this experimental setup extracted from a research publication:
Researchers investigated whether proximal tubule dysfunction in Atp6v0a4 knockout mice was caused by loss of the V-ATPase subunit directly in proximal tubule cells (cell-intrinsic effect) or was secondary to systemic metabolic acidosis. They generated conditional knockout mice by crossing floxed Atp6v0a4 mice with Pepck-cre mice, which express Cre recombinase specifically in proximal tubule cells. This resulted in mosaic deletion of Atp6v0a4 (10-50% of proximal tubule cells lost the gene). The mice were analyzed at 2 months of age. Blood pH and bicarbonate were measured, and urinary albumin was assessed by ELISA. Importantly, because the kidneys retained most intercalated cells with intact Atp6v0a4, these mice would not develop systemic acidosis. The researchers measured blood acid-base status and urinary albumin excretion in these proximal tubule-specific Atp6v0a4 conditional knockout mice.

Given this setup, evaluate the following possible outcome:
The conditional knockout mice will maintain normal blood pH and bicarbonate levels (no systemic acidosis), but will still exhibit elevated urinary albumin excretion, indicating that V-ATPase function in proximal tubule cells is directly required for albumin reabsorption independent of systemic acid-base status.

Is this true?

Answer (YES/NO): NO